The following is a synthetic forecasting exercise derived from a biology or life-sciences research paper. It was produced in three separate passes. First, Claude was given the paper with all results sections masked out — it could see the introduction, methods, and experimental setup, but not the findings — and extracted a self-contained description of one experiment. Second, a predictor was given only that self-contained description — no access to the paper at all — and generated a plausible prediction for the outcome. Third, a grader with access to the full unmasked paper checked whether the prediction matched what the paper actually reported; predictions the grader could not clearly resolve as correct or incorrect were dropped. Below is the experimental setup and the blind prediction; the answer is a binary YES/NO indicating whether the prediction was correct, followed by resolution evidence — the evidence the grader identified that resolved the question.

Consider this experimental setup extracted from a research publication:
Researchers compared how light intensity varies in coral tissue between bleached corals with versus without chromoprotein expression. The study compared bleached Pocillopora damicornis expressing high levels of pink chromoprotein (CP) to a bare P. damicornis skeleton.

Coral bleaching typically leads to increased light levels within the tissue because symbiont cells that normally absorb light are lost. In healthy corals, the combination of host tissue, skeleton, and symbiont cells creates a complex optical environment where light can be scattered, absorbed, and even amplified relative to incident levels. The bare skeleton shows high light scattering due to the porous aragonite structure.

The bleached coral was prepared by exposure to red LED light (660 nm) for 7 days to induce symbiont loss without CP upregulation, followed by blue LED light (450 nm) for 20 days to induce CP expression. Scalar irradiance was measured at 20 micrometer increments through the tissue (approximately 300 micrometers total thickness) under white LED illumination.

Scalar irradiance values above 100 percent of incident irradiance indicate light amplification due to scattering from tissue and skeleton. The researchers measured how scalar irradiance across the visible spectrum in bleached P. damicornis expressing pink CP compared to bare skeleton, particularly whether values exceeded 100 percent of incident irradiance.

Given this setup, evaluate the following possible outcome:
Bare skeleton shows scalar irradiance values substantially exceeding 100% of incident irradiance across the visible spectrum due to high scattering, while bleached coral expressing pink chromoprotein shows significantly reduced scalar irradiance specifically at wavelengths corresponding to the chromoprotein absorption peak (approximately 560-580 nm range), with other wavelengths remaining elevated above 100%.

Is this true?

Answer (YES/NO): YES